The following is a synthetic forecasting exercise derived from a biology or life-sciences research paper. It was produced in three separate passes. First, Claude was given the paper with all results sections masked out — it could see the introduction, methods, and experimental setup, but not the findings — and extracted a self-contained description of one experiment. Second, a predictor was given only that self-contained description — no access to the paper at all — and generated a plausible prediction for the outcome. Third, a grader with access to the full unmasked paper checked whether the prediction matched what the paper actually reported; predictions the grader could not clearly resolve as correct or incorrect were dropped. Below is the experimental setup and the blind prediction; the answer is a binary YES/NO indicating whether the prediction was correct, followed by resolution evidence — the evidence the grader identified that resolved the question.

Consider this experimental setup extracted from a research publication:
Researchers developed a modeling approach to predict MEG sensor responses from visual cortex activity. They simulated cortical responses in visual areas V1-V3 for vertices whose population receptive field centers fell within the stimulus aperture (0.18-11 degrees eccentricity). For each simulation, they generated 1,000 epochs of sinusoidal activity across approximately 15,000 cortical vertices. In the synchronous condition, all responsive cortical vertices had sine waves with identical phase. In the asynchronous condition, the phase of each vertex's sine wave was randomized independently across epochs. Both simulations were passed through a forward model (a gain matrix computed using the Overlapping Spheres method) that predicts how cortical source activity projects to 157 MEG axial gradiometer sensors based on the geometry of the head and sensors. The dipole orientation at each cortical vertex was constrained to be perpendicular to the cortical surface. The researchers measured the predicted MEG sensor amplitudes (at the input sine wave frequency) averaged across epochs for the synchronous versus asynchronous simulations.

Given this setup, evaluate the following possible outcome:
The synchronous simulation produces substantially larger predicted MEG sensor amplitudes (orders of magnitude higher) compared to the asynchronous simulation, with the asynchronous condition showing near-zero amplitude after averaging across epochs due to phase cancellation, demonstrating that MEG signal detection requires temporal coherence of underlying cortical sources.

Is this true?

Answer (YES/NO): NO